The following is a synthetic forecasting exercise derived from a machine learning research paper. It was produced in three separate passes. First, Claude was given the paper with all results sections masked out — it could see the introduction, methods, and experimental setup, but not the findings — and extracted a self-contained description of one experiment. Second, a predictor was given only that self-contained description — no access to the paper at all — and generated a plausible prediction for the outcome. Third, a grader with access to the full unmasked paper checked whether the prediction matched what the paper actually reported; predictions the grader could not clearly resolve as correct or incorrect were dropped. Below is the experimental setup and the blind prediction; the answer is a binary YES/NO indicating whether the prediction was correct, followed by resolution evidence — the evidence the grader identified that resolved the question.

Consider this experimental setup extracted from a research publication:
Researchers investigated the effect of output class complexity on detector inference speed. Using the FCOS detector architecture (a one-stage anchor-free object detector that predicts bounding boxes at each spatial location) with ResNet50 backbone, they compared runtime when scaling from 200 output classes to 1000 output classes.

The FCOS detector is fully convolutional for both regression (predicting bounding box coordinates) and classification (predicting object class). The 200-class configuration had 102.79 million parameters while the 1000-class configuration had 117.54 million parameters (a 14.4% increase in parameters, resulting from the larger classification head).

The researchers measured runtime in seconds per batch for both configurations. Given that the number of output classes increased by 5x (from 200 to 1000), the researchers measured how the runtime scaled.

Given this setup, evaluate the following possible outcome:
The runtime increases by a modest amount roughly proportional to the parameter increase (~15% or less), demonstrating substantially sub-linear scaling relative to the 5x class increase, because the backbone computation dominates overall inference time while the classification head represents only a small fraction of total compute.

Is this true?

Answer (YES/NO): NO